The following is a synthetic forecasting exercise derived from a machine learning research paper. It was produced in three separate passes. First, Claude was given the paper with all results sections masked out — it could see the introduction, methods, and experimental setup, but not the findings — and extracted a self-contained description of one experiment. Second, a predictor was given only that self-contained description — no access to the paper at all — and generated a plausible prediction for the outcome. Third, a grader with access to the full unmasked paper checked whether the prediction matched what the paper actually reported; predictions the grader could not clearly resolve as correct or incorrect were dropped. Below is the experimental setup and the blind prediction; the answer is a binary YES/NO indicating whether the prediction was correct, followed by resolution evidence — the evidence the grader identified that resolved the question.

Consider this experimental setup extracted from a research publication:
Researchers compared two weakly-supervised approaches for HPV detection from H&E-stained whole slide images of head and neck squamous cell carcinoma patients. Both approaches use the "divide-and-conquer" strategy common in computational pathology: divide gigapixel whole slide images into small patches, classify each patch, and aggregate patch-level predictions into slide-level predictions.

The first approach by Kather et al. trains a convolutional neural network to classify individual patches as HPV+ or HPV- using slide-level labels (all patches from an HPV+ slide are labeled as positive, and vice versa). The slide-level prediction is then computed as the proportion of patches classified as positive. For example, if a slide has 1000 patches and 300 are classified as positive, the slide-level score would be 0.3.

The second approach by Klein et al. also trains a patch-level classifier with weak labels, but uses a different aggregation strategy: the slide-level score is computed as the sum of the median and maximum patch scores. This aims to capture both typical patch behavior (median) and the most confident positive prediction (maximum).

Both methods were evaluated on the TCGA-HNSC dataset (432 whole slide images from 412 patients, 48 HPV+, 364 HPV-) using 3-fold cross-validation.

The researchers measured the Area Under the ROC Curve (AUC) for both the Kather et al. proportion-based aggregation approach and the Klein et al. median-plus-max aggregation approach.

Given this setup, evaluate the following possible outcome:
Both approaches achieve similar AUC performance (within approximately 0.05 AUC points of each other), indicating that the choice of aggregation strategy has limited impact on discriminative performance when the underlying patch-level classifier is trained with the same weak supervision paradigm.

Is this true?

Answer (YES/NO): YES